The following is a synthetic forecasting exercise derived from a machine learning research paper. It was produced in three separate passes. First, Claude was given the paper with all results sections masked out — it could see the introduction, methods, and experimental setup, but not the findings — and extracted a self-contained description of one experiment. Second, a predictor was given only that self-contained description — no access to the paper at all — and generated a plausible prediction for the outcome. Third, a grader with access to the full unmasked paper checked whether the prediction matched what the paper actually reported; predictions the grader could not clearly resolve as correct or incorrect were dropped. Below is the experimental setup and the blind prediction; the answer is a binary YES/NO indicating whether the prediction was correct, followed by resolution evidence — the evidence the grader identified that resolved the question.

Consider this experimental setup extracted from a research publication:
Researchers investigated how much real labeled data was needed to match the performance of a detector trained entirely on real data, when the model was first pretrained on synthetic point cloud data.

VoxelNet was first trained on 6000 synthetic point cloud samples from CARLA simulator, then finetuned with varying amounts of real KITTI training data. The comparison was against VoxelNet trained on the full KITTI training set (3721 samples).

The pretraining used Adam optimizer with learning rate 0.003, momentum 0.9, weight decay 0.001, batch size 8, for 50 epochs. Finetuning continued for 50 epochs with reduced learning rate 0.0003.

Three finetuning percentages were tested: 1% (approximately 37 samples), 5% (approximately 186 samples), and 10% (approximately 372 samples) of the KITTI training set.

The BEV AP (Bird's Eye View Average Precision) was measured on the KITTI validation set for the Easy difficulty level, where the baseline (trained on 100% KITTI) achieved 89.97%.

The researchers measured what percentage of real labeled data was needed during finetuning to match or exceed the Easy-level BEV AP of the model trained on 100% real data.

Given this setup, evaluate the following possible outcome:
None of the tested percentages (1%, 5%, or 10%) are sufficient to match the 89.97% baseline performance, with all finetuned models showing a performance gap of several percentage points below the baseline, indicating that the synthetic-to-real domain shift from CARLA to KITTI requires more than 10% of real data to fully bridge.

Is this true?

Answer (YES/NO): NO